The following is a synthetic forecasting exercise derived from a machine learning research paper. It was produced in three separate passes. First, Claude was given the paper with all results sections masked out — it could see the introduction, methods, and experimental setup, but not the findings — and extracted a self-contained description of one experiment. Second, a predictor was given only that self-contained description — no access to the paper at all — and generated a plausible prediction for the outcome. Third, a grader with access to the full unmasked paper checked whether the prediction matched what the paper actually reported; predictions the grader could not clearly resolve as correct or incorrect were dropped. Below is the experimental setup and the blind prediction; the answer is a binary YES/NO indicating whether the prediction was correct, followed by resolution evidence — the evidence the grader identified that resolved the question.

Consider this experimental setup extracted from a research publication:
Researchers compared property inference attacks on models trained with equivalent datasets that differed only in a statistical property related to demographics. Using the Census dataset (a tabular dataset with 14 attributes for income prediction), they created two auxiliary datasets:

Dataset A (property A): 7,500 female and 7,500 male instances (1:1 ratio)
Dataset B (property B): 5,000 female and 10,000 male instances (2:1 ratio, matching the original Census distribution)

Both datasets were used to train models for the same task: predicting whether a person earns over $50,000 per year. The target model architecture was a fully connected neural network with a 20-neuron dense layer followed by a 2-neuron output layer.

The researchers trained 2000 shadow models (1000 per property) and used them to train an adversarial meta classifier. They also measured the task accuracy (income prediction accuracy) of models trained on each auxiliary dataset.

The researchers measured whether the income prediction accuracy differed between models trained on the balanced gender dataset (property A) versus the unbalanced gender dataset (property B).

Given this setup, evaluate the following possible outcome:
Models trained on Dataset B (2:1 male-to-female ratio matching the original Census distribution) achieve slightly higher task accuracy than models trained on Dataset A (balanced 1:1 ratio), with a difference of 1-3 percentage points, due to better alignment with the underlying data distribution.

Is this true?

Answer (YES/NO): NO